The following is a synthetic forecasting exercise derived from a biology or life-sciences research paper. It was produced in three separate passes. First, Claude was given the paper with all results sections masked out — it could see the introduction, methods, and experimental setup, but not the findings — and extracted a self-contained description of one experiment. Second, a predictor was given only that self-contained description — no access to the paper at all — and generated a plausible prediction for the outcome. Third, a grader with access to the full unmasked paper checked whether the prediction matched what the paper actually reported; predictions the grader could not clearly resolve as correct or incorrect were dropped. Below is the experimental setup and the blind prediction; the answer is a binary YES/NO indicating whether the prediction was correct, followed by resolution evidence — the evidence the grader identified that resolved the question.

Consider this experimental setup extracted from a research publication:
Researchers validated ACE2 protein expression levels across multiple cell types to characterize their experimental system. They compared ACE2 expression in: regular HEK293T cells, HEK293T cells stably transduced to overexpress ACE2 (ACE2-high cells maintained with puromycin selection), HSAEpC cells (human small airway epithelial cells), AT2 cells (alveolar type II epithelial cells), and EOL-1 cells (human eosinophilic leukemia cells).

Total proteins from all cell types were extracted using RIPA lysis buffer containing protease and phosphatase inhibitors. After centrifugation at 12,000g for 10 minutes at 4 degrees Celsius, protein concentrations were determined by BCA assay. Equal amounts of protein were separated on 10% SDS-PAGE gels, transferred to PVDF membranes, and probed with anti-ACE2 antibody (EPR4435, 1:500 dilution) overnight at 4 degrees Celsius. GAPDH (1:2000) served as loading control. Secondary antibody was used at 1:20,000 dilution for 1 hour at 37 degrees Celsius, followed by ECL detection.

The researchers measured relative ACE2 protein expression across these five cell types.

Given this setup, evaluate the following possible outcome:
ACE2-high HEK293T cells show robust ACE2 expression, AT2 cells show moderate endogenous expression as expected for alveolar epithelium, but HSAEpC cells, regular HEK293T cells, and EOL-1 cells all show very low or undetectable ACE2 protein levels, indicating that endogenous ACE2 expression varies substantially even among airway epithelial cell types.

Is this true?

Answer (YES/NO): NO